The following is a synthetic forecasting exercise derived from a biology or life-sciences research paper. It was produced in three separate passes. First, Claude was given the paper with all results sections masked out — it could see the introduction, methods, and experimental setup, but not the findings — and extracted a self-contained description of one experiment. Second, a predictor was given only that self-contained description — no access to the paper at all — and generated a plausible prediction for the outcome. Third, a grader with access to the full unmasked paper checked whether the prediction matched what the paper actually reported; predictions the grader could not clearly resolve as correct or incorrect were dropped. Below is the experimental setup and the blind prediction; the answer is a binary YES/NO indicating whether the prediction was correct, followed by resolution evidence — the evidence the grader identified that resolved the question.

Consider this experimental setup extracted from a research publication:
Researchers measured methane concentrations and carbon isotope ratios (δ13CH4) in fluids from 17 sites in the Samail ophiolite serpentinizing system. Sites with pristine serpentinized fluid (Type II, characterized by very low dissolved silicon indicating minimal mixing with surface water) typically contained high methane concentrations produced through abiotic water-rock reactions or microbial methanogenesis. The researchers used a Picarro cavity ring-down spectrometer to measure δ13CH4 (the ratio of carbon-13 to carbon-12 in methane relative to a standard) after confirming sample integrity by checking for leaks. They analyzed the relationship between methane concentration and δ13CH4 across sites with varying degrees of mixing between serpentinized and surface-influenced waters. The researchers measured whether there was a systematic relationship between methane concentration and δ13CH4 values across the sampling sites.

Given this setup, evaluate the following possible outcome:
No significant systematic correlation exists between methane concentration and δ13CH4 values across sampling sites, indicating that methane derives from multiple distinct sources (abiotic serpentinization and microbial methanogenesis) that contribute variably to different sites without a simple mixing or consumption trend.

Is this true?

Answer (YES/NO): NO